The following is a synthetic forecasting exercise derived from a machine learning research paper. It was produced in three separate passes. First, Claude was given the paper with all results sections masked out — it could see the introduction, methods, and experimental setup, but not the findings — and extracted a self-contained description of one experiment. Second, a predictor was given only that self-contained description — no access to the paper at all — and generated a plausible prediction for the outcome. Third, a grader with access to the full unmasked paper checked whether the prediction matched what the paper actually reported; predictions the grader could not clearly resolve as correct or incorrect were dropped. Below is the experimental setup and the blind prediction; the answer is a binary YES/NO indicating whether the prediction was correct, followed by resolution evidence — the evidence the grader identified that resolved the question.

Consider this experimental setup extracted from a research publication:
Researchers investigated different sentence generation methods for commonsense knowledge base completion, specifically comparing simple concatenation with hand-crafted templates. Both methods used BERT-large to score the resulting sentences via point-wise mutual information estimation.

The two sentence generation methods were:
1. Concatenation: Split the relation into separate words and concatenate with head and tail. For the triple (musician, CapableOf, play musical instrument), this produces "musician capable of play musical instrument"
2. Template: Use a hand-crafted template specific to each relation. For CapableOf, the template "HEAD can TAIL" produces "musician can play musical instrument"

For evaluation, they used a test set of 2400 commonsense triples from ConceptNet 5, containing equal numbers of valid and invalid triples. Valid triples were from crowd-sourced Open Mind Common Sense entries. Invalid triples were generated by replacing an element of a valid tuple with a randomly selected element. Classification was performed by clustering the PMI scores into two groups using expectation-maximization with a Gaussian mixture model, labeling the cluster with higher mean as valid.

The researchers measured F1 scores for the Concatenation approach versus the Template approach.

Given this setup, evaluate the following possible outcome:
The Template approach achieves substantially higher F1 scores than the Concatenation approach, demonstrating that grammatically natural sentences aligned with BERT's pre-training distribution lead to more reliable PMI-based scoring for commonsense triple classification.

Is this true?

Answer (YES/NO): NO